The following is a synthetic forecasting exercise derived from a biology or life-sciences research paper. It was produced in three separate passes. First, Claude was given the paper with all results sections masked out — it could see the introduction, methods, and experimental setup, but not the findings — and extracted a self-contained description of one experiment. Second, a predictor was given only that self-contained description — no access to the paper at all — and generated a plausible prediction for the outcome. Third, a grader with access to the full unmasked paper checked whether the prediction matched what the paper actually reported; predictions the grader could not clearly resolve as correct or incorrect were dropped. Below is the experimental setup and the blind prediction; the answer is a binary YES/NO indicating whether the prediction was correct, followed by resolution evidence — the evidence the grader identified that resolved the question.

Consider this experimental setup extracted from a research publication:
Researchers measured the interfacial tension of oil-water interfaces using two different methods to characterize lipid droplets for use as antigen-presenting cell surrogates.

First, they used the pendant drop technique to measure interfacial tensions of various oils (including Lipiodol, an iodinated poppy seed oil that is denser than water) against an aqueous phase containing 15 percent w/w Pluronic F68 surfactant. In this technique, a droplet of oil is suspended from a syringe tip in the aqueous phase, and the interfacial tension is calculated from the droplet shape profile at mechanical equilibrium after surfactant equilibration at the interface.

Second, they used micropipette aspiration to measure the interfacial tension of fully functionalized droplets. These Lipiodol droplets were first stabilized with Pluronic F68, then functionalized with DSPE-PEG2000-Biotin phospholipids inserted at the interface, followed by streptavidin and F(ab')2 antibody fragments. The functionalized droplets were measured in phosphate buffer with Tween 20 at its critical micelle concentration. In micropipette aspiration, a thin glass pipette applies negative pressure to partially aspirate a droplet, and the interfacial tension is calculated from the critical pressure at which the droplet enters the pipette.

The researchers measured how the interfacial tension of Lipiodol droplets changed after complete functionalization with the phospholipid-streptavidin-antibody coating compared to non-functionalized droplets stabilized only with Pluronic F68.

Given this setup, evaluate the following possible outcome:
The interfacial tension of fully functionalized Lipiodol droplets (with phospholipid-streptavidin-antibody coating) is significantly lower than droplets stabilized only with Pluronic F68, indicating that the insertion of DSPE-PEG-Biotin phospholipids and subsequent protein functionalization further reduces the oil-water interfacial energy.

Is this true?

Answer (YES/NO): NO